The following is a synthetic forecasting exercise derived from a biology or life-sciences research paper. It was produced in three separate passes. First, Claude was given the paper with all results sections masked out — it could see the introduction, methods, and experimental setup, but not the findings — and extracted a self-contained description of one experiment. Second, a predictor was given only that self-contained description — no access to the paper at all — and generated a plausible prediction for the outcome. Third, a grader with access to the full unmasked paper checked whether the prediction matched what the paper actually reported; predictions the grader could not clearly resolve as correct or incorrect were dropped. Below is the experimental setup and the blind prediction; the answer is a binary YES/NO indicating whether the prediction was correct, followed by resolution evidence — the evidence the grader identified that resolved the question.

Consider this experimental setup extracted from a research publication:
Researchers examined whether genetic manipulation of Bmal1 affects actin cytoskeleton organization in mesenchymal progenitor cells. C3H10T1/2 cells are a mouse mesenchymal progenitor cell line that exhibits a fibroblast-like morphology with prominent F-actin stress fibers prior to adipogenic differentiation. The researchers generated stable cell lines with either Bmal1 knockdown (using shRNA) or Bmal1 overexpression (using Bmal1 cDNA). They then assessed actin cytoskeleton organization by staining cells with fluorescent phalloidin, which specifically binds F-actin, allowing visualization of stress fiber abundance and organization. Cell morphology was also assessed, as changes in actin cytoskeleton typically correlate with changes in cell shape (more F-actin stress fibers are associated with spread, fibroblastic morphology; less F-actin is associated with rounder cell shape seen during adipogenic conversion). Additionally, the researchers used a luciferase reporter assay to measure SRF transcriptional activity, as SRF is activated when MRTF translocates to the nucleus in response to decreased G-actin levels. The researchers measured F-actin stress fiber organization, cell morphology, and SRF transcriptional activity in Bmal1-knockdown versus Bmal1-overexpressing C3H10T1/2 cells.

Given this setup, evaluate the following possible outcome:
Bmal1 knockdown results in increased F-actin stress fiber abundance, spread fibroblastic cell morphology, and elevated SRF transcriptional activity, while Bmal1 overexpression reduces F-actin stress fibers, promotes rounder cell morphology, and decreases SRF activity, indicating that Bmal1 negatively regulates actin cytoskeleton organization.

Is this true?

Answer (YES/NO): NO